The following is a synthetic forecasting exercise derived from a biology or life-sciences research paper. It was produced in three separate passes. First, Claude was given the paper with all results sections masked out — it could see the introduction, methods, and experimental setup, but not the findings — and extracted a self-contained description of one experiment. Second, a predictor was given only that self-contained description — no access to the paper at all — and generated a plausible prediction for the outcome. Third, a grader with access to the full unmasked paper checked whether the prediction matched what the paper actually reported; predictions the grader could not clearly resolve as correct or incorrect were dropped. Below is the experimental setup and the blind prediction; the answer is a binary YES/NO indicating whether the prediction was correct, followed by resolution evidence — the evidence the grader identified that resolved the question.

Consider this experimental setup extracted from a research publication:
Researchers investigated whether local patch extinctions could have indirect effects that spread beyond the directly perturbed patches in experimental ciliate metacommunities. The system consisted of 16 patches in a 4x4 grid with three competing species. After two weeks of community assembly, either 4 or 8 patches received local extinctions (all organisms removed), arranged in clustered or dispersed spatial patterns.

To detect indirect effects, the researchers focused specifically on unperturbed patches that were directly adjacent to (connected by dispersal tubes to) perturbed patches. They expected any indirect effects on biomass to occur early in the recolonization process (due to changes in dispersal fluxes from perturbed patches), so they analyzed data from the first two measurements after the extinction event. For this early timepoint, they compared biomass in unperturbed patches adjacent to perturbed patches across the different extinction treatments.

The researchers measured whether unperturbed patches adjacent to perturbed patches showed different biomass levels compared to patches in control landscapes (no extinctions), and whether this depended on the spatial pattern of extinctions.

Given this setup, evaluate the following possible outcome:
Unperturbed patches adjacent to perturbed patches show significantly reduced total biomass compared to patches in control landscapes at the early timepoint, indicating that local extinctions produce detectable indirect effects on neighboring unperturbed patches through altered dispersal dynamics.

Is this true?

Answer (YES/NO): NO